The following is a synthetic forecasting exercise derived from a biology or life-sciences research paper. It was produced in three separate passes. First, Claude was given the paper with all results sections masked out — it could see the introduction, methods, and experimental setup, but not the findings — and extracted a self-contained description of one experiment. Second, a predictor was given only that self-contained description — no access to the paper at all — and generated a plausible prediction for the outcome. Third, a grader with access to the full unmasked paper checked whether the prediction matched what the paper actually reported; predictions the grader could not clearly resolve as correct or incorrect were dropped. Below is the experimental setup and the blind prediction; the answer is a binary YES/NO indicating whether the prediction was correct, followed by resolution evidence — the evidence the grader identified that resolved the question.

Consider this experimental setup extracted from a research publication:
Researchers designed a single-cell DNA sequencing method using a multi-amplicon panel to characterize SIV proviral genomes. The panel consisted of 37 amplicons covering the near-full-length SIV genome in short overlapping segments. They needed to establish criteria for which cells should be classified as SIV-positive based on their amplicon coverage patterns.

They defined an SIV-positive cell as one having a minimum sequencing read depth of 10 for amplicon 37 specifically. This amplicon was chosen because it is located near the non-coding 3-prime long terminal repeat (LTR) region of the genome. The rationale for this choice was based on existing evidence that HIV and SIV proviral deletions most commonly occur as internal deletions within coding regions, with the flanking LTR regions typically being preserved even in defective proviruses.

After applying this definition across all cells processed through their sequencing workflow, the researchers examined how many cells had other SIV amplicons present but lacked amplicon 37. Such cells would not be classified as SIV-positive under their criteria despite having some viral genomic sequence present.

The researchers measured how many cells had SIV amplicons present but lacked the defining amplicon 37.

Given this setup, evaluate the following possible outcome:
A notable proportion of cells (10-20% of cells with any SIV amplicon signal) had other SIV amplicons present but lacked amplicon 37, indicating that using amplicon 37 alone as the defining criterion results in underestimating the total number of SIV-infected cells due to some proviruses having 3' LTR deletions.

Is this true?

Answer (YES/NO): NO